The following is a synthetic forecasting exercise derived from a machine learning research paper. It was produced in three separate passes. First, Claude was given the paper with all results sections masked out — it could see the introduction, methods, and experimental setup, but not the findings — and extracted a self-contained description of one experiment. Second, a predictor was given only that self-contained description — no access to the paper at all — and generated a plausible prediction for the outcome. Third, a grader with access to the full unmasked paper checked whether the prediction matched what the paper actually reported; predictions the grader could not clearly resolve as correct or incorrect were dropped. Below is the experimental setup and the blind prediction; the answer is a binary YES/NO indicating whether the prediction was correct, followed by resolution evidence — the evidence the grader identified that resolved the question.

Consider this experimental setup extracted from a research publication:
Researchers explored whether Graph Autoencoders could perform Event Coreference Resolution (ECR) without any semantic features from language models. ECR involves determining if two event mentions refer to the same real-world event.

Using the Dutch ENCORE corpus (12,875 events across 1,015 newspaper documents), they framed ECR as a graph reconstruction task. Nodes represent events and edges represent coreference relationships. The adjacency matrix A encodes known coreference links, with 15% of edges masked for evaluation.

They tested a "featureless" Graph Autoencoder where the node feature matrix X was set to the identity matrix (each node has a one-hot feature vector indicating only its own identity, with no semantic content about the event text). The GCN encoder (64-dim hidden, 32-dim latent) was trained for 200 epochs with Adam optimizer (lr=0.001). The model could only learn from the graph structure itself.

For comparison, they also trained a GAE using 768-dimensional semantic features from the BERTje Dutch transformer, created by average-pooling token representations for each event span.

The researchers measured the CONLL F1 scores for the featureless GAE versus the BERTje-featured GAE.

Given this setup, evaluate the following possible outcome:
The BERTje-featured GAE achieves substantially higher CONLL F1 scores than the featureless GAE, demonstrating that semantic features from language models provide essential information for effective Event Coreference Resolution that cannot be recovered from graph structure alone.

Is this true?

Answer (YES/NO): NO